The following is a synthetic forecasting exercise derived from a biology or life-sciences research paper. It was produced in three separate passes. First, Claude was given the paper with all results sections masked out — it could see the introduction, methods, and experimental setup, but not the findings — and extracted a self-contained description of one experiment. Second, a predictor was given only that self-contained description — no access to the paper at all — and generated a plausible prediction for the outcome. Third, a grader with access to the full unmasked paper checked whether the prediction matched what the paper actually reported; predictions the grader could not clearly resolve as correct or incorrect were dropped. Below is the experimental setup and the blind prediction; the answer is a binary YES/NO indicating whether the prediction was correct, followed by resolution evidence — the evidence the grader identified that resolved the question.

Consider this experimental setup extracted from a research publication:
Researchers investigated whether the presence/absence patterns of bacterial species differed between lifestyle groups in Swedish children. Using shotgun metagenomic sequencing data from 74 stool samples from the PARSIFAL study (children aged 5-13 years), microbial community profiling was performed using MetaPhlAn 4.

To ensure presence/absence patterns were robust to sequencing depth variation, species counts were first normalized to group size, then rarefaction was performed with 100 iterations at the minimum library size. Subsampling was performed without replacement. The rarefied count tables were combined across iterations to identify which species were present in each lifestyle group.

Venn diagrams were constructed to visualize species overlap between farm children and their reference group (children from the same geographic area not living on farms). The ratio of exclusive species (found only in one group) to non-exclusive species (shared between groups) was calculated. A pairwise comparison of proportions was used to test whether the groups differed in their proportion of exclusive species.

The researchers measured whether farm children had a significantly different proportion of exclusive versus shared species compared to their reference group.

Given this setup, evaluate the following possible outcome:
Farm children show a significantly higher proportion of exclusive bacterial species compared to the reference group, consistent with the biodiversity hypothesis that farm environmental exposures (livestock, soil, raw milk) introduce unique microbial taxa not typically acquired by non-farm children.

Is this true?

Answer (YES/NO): YES